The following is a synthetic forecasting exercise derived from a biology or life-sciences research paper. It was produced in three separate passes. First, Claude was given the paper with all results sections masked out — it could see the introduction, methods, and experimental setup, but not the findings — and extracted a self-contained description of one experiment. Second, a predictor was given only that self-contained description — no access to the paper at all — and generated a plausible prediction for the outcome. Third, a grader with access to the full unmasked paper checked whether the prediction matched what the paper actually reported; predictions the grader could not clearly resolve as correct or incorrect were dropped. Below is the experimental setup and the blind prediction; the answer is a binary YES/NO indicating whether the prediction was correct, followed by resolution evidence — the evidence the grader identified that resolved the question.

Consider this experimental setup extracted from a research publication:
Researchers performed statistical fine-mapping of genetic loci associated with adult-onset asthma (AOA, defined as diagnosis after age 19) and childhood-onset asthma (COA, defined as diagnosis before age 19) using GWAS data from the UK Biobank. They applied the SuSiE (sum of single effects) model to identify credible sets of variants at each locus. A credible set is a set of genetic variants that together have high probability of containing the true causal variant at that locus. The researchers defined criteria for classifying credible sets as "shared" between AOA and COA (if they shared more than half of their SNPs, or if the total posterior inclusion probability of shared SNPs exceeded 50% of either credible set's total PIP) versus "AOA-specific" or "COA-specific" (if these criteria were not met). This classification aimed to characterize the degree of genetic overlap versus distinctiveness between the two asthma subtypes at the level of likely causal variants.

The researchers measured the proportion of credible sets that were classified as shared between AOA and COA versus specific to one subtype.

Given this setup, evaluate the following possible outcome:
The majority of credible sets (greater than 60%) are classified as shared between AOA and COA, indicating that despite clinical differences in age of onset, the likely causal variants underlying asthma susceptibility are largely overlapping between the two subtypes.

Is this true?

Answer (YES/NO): NO